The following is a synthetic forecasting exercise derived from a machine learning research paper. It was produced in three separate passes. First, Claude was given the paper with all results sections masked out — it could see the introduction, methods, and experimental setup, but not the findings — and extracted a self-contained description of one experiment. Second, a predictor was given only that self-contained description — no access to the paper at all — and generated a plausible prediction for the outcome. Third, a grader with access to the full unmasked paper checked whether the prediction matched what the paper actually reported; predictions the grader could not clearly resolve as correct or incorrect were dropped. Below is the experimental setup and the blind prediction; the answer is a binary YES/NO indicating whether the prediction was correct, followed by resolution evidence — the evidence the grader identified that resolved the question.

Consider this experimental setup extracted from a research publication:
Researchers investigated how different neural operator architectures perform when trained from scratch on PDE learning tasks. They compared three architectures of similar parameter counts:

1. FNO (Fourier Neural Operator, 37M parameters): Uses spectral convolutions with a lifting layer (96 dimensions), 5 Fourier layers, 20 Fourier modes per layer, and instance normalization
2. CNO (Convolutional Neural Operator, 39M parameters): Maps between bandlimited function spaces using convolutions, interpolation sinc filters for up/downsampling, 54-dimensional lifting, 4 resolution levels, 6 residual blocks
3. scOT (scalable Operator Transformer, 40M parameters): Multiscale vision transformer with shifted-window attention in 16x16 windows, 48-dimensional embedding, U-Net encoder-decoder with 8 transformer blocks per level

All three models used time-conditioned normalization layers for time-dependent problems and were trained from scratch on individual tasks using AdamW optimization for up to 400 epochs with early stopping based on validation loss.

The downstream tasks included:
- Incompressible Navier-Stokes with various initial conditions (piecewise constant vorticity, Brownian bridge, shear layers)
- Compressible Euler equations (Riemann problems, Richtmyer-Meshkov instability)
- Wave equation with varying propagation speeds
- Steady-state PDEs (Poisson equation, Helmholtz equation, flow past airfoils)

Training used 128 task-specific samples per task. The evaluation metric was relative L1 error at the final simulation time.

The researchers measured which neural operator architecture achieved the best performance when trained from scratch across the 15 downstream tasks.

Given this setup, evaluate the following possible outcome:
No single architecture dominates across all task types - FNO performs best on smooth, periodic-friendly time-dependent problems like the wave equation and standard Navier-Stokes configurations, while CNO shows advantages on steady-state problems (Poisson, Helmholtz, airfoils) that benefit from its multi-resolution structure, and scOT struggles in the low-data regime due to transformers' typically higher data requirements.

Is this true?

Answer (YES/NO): NO